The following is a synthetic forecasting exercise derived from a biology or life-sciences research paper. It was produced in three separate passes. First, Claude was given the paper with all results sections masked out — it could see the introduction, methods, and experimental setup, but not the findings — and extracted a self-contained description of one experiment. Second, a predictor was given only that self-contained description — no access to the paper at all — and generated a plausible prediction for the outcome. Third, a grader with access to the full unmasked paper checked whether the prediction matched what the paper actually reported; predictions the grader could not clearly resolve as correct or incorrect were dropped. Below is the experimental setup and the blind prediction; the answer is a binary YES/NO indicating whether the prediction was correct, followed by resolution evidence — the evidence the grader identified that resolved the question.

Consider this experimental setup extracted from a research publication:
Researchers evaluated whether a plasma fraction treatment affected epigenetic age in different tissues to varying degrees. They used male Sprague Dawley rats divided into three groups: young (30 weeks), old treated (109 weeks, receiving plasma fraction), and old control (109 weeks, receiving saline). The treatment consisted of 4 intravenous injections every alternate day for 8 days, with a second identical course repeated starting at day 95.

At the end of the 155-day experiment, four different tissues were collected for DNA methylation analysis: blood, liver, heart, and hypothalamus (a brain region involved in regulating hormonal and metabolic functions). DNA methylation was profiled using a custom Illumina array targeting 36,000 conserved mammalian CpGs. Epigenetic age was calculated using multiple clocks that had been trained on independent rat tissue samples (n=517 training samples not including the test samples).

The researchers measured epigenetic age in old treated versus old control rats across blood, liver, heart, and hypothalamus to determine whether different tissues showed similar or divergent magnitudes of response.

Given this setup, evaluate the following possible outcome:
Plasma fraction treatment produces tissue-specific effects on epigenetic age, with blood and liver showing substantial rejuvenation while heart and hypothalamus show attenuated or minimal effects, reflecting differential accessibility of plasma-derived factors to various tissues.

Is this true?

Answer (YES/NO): NO